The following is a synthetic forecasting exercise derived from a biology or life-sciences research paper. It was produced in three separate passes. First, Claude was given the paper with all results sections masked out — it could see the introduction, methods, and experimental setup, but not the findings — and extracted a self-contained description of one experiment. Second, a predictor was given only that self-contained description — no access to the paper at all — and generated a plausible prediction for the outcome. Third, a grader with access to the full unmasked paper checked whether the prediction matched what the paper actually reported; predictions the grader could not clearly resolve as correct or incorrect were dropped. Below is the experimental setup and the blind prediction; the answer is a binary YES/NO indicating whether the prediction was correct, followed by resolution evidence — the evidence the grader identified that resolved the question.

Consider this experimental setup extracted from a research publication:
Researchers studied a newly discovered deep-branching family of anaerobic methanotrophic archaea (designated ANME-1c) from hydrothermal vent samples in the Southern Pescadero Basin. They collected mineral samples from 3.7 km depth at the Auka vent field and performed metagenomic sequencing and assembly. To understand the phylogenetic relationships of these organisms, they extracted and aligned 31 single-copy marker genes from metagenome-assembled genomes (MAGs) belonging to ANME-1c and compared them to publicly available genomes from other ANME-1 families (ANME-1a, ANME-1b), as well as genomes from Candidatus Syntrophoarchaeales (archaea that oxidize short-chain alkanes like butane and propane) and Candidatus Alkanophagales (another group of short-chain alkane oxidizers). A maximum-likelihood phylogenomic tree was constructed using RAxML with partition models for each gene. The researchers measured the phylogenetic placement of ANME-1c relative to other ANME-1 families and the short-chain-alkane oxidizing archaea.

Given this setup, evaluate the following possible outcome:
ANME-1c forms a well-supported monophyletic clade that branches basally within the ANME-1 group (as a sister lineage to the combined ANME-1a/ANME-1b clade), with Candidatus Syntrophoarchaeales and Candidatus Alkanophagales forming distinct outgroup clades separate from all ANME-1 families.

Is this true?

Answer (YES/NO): YES